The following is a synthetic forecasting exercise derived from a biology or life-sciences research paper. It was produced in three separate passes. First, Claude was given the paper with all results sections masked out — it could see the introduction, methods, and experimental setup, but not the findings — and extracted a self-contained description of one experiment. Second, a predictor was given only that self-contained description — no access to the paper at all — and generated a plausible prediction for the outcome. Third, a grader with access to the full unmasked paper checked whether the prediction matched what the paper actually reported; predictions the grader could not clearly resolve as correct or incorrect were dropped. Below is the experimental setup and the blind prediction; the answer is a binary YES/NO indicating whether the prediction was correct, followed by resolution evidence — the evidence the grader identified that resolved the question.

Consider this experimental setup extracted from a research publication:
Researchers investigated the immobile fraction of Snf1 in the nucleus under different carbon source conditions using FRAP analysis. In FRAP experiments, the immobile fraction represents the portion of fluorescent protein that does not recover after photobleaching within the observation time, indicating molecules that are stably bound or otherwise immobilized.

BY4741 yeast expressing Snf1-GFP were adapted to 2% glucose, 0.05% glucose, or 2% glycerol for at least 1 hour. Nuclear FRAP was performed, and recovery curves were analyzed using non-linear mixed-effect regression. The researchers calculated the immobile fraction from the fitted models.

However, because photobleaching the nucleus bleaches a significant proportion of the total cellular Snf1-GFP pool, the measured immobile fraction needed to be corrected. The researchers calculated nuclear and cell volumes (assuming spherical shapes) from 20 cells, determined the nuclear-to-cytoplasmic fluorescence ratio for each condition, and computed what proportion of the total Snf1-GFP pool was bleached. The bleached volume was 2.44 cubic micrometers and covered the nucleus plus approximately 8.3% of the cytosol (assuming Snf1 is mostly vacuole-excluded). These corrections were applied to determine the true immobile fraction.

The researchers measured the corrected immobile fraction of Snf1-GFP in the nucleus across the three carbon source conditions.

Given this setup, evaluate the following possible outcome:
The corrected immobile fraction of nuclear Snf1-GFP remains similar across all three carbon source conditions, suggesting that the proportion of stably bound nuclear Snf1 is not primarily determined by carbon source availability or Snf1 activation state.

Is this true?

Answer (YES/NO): NO